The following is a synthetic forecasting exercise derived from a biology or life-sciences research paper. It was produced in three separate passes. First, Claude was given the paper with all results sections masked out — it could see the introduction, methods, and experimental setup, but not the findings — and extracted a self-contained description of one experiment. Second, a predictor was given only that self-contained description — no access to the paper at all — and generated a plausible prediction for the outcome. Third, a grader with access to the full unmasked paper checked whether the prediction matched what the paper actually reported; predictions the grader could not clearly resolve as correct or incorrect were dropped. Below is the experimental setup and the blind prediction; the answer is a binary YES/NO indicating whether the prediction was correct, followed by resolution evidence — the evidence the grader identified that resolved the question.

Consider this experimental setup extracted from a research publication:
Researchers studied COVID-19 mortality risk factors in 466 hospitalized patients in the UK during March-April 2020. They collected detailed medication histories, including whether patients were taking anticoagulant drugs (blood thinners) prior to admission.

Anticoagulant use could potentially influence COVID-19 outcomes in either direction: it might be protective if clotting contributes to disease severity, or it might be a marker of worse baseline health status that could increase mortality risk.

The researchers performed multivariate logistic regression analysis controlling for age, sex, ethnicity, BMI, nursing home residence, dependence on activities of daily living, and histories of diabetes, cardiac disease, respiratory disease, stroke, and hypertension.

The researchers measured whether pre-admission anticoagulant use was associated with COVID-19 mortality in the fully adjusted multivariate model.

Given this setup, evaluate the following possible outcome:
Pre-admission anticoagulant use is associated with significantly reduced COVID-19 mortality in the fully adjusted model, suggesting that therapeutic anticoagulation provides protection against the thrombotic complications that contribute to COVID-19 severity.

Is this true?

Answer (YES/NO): NO